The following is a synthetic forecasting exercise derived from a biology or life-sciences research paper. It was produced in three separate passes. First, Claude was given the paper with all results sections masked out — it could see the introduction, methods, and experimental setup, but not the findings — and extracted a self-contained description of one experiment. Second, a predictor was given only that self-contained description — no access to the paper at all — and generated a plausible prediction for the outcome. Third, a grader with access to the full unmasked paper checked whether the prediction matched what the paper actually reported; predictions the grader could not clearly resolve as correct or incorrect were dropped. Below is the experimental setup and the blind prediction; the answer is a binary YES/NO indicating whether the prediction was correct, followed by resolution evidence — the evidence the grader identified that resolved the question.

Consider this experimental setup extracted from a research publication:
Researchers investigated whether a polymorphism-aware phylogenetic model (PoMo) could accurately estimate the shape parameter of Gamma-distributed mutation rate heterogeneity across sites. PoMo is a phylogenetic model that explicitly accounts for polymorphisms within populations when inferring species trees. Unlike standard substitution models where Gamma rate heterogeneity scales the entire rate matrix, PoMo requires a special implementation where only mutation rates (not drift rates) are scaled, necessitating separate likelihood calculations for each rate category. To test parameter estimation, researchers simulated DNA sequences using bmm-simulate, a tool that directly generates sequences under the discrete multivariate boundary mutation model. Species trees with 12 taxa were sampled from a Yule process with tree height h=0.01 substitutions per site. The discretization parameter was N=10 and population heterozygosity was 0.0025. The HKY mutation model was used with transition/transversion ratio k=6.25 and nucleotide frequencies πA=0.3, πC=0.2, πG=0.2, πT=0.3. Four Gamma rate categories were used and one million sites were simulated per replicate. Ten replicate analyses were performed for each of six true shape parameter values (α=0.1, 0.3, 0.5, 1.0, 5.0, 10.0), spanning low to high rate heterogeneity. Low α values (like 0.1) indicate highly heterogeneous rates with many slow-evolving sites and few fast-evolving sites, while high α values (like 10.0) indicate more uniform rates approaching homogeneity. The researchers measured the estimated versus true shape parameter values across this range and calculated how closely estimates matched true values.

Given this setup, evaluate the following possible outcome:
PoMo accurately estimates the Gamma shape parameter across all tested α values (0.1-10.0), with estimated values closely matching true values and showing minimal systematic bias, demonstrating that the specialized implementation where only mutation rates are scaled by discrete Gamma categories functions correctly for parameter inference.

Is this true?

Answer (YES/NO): NO